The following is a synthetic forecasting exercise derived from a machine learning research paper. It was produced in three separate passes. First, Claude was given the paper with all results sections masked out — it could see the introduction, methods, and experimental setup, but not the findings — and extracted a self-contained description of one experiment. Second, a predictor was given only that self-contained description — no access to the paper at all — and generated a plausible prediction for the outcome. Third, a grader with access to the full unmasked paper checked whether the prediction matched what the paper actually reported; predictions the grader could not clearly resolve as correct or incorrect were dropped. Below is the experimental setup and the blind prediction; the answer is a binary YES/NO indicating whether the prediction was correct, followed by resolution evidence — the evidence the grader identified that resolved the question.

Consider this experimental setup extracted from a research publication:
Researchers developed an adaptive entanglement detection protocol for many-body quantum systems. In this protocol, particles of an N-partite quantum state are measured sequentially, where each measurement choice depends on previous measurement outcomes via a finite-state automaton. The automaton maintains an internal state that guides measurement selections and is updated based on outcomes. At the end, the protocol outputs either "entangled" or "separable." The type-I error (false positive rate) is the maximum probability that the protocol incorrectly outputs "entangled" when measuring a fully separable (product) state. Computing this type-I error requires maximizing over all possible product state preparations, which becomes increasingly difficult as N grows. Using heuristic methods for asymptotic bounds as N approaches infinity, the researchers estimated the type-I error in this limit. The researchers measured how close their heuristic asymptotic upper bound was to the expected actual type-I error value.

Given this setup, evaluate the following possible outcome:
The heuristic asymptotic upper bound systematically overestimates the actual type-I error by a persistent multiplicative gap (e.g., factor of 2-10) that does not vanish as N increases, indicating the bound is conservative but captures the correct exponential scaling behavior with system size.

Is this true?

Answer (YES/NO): NO